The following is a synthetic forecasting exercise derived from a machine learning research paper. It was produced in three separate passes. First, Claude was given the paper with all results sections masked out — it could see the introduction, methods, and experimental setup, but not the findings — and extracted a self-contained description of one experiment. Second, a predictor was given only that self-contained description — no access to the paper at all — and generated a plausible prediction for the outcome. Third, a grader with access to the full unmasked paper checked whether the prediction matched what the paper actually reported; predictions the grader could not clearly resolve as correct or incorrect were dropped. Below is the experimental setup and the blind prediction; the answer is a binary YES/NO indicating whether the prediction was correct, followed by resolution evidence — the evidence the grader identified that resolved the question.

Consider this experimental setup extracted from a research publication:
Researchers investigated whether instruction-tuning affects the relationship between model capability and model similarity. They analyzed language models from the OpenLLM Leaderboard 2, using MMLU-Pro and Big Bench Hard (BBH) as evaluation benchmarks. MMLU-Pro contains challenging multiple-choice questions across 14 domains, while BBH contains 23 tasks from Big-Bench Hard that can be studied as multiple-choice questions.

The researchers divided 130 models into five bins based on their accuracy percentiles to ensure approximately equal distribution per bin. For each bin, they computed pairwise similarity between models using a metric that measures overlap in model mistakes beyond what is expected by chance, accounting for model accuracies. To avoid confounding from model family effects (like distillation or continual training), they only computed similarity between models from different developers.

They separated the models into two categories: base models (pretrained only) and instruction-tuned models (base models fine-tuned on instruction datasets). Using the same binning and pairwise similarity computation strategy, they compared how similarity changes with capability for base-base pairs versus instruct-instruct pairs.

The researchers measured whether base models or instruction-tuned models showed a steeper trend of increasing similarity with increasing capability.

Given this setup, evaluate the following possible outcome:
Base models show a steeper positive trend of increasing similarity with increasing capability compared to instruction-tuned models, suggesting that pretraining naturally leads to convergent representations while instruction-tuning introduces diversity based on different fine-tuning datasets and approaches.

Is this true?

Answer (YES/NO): NO